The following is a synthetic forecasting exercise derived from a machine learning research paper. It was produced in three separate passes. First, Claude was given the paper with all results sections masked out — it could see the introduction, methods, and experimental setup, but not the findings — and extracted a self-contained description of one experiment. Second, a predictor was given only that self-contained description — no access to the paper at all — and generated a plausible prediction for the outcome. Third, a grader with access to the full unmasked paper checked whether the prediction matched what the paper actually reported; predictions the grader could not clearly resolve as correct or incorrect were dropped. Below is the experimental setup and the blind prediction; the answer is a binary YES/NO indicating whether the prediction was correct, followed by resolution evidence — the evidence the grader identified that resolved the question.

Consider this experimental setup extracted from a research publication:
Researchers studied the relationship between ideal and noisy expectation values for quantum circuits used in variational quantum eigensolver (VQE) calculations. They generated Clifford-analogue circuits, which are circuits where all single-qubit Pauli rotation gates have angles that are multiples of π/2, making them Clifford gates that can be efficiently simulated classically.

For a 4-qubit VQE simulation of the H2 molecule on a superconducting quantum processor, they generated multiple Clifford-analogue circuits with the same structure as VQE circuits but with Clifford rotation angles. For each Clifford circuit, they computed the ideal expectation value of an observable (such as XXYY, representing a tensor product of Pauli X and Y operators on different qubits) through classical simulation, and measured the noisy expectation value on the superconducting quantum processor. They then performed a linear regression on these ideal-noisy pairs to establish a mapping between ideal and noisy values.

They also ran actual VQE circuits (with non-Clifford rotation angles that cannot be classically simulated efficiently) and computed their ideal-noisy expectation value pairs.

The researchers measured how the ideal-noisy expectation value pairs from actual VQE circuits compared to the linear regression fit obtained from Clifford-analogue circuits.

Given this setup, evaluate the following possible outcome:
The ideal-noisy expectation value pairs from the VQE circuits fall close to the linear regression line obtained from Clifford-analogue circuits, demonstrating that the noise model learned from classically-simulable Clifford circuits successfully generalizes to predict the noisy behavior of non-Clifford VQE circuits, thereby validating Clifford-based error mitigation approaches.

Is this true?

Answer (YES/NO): YES